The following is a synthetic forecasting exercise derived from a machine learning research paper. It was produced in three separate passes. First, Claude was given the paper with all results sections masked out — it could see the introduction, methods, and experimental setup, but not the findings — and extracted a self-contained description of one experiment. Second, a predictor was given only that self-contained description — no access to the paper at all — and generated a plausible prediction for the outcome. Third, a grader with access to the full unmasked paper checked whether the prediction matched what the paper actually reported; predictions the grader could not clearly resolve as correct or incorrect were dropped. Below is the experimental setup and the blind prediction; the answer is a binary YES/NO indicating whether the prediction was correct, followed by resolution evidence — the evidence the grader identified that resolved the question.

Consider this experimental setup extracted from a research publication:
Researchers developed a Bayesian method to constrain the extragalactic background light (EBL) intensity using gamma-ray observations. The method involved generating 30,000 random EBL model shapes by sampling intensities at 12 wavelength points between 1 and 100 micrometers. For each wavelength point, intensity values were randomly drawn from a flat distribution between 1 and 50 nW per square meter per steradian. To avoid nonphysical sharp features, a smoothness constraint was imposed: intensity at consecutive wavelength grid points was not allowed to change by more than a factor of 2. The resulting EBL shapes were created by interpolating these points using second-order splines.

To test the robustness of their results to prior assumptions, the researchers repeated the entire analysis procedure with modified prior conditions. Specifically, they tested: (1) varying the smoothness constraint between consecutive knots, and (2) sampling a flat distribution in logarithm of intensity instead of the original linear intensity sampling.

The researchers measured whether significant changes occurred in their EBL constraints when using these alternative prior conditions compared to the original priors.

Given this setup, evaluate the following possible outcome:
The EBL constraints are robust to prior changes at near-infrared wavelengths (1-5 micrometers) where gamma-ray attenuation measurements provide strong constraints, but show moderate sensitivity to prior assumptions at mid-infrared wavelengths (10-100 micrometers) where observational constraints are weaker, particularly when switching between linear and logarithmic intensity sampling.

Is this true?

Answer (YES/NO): NO